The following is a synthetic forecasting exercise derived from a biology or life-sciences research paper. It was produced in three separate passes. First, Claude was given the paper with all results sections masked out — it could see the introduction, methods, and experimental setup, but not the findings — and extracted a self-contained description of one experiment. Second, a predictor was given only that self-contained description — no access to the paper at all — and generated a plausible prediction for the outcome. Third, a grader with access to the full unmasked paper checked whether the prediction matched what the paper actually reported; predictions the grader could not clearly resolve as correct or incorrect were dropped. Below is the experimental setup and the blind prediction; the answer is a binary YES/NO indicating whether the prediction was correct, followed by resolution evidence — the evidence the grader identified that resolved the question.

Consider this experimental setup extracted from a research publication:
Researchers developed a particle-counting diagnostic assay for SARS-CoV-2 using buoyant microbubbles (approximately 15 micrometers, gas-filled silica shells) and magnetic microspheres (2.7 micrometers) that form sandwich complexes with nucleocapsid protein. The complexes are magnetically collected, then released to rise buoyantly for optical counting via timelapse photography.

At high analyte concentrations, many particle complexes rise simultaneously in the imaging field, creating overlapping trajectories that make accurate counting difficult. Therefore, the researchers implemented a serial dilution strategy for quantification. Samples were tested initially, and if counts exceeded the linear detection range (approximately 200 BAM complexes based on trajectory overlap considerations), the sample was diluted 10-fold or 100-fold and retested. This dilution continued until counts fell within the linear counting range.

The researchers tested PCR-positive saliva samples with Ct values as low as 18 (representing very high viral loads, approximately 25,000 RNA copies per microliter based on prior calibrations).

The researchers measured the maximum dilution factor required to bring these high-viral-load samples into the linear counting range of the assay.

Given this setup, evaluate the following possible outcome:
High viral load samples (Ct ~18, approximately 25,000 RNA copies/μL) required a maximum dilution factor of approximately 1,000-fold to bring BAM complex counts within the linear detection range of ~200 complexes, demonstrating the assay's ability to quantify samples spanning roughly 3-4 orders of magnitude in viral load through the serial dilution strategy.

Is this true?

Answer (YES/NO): NO